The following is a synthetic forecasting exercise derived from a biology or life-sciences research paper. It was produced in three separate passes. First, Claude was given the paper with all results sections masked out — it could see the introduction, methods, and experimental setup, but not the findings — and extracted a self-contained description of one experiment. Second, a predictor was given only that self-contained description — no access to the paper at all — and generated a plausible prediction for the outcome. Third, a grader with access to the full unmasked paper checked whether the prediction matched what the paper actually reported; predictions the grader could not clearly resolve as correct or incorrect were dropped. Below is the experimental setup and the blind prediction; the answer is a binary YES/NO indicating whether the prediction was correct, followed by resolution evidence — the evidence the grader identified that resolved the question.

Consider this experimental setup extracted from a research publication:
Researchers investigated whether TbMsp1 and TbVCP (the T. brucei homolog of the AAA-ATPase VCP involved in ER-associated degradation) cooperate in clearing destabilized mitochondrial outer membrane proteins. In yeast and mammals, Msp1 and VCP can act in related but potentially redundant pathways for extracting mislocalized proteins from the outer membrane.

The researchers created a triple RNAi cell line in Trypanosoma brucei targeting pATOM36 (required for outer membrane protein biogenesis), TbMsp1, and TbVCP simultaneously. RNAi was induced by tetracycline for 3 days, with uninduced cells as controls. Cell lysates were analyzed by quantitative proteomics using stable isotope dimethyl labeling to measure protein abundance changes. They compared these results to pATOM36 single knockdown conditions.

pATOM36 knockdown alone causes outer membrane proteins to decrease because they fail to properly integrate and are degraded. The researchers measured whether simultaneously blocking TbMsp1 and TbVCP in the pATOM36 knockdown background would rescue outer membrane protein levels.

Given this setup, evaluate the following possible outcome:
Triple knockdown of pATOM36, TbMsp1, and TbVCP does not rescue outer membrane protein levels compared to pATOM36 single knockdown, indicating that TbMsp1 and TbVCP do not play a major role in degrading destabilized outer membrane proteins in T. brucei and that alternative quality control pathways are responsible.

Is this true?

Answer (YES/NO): NO